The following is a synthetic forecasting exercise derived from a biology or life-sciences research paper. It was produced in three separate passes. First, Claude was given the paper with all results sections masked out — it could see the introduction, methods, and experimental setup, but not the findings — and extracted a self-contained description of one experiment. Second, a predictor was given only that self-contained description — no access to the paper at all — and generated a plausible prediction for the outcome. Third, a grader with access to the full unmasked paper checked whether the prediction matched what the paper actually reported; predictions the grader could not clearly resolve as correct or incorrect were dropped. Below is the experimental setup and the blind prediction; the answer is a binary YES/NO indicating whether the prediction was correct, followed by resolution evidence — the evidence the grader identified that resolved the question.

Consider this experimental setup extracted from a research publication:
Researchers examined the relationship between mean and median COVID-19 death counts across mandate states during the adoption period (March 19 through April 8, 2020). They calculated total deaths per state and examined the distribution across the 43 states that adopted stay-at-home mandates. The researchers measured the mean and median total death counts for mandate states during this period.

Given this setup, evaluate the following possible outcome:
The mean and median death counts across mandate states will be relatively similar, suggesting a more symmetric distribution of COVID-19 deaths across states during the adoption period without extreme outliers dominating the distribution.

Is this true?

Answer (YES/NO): NO